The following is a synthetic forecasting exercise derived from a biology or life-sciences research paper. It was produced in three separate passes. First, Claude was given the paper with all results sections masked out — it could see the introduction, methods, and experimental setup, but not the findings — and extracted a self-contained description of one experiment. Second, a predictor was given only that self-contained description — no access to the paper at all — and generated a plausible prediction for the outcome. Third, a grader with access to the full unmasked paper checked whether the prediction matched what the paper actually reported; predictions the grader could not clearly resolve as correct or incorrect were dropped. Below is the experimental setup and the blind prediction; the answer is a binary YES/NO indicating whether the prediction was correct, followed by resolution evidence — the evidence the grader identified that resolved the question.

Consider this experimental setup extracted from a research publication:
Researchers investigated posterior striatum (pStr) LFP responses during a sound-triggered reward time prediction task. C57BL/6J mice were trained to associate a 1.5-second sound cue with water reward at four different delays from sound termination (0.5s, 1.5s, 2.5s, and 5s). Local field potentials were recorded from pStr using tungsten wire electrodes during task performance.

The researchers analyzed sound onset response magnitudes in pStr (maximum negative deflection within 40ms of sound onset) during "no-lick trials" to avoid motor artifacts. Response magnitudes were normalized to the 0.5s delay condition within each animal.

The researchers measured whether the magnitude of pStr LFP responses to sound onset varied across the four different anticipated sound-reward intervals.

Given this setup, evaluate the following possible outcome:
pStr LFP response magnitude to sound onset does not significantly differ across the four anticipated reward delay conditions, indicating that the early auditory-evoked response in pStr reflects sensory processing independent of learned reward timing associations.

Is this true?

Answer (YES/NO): NO